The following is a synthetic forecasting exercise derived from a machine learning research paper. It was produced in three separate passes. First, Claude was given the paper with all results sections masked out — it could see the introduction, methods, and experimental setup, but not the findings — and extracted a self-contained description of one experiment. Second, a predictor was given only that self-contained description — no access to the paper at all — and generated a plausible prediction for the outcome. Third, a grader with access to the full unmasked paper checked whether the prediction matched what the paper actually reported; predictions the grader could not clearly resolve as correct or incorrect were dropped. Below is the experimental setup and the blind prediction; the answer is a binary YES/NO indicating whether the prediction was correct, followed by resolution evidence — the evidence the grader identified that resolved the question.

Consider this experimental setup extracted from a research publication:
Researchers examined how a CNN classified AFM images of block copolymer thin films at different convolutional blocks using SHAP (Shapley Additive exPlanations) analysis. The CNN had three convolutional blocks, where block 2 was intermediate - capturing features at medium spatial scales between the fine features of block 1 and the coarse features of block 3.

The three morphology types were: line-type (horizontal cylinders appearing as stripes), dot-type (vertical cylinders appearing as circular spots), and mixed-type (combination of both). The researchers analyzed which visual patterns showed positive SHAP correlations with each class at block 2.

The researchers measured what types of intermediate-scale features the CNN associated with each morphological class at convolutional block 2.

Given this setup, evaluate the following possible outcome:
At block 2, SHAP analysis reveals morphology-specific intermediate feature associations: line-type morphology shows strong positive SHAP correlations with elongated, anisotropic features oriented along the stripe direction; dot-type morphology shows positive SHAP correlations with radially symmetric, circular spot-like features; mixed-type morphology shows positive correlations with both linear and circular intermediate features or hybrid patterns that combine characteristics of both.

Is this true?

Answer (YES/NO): NO